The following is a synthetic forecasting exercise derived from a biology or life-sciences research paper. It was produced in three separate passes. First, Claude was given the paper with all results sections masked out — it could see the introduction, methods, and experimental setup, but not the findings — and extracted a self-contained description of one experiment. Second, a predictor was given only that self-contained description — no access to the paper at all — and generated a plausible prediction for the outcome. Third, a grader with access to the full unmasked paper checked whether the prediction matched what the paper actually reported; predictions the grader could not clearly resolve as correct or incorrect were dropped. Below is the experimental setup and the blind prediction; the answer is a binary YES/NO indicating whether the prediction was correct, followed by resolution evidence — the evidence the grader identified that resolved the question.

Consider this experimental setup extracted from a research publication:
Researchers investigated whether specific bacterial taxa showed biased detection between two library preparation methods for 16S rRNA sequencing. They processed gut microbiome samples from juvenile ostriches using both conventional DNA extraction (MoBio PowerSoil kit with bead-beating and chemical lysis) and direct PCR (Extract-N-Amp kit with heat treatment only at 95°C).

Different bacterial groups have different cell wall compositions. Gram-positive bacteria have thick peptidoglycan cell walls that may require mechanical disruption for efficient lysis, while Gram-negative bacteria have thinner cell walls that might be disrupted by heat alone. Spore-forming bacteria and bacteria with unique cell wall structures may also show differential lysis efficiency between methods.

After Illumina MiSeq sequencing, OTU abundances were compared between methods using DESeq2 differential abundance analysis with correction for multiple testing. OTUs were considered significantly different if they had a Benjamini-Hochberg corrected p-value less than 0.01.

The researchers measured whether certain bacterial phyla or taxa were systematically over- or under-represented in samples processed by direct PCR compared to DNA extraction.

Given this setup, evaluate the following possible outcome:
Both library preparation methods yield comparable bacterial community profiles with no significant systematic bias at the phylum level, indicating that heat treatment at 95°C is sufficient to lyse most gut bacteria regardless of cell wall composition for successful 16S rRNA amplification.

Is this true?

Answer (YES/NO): NO